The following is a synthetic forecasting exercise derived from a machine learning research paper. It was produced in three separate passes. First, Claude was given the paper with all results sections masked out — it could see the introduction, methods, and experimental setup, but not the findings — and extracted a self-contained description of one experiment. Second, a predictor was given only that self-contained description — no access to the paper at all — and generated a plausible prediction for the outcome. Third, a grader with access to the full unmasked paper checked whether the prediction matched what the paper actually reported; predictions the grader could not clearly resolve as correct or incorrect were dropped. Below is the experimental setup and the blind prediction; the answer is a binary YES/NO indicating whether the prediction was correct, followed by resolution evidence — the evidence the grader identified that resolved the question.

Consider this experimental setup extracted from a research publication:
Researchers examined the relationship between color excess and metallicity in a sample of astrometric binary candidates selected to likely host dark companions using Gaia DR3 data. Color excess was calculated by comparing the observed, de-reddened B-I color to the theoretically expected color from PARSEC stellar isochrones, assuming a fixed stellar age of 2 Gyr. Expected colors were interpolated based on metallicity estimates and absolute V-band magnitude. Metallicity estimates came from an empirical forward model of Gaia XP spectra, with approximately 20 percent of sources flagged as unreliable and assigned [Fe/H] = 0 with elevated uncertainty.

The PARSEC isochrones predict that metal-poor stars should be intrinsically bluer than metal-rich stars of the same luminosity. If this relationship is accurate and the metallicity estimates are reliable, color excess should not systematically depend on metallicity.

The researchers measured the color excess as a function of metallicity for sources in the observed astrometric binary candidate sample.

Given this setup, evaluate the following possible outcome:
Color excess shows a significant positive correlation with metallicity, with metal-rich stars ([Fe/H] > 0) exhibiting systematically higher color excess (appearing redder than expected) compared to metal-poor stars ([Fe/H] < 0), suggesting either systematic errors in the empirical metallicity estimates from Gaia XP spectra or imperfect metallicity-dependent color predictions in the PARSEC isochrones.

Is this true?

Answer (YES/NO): NO